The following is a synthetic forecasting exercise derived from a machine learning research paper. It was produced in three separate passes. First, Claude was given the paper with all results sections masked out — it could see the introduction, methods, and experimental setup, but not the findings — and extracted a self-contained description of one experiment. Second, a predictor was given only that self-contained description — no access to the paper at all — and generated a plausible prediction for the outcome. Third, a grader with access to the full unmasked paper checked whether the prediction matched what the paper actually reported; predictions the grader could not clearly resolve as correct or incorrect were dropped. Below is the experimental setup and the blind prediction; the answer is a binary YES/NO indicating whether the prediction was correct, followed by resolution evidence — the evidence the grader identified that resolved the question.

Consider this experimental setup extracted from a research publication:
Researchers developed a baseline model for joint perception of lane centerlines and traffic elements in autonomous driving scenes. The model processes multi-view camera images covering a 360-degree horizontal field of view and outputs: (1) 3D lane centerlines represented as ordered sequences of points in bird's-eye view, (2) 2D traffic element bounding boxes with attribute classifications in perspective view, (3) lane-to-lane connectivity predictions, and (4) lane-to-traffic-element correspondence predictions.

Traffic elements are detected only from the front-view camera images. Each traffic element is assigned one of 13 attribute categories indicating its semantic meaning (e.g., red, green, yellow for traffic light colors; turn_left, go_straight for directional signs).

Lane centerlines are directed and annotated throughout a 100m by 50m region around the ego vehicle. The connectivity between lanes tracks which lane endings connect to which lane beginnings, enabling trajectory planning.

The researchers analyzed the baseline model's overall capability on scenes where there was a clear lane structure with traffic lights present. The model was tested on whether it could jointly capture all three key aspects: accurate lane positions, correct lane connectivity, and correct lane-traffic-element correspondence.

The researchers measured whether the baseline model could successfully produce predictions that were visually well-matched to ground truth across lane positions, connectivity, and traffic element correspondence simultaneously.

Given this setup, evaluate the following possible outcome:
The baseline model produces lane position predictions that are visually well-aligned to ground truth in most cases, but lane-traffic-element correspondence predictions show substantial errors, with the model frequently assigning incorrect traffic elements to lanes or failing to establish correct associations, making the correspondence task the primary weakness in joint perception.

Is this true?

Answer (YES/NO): NO